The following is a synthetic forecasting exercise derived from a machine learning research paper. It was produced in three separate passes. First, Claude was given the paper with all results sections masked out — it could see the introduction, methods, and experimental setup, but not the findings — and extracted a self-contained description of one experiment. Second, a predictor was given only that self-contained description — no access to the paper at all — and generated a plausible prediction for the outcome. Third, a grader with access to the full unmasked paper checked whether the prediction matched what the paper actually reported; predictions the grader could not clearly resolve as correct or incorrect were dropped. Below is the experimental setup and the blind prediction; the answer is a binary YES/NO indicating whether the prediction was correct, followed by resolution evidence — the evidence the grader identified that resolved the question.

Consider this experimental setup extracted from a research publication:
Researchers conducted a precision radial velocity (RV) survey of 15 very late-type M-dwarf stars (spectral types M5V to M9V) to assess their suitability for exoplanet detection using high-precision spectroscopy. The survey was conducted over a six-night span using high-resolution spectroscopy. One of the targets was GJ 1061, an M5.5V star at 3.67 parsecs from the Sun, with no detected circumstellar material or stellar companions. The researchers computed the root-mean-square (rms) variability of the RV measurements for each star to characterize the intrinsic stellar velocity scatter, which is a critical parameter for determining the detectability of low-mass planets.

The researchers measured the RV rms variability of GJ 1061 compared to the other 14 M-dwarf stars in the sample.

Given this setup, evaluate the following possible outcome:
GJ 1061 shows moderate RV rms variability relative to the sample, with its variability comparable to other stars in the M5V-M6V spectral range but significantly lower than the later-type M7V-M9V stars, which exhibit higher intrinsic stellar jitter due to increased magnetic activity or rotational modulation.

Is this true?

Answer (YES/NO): NO